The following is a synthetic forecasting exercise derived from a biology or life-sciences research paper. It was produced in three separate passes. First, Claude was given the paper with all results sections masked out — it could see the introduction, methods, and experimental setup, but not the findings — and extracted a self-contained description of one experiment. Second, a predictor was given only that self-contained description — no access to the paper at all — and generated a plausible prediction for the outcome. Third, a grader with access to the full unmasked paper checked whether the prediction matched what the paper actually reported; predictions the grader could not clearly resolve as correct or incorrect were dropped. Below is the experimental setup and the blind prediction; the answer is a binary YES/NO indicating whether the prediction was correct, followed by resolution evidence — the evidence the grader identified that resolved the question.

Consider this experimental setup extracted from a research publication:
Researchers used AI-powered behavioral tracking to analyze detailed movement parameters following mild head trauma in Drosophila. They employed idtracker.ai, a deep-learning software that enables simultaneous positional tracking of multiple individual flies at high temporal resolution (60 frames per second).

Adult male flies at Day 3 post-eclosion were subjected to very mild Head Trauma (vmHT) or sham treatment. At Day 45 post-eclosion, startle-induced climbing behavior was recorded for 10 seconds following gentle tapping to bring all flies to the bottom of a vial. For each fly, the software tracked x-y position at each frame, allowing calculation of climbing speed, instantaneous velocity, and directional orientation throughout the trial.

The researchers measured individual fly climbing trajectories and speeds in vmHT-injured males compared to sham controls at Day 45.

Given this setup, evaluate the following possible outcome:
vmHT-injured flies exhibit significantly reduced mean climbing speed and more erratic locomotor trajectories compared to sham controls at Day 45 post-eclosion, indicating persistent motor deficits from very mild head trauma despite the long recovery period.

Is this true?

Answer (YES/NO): NO